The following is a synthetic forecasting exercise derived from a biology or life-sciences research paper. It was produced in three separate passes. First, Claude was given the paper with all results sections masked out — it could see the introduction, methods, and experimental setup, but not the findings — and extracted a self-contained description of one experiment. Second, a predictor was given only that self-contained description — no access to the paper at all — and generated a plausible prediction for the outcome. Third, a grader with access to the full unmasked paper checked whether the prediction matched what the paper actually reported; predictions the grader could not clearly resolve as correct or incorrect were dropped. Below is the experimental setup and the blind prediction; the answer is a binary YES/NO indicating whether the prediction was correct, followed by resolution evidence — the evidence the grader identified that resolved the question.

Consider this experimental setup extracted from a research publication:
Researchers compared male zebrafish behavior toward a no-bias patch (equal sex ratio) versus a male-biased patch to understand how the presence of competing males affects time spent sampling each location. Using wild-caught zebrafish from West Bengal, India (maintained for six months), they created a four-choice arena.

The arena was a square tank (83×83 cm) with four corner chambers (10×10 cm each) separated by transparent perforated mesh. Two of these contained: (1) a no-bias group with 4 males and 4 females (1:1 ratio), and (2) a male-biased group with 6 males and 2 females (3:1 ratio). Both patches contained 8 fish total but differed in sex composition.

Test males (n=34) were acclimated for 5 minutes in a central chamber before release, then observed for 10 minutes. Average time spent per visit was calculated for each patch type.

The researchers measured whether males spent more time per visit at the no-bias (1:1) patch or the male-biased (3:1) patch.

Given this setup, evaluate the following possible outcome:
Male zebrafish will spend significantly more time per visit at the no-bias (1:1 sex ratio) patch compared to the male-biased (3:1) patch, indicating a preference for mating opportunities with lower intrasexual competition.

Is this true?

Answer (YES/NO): YES